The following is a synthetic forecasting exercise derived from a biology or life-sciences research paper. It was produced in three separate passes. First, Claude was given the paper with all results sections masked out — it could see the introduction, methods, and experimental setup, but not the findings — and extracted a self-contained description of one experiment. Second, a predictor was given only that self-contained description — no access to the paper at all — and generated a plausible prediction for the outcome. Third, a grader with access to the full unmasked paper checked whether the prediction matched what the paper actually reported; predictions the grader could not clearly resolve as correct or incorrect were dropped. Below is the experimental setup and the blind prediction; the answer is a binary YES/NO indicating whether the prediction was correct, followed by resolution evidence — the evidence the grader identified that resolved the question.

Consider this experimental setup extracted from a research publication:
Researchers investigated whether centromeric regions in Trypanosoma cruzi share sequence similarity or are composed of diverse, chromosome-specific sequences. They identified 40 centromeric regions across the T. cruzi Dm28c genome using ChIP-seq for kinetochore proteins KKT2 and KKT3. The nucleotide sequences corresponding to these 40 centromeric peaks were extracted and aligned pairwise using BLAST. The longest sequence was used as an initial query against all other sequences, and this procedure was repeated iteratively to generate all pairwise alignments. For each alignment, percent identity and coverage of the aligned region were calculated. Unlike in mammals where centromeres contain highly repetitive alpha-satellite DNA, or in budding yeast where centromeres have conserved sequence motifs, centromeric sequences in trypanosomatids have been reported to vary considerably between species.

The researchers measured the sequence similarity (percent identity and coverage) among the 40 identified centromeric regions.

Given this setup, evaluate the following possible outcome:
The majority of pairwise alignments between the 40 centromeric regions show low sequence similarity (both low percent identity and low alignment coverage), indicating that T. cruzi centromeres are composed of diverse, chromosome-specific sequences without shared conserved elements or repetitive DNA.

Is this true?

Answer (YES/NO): NO